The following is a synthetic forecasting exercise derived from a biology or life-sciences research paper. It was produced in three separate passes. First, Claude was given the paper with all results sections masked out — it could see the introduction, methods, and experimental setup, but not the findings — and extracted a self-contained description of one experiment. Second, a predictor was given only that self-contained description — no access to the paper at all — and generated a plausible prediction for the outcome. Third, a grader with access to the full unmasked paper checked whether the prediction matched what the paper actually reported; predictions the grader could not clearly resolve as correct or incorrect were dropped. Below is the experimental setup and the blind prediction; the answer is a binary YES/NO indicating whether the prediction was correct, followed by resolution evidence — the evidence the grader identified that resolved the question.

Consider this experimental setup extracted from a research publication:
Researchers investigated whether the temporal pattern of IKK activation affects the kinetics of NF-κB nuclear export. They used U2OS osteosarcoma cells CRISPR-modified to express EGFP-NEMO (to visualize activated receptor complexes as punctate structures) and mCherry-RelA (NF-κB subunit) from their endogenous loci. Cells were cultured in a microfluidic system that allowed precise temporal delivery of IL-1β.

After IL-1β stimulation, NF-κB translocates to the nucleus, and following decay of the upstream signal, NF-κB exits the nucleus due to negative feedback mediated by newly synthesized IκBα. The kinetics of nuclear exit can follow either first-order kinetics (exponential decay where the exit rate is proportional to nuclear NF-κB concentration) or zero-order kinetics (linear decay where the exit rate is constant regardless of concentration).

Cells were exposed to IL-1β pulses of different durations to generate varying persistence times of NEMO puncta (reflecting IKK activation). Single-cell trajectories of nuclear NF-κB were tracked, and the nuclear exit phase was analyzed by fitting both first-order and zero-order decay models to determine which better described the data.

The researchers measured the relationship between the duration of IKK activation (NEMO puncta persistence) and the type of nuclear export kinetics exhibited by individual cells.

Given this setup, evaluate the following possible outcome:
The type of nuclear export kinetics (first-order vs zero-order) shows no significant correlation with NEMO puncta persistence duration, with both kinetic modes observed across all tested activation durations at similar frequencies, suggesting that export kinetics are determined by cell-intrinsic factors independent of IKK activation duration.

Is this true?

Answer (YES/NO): NO